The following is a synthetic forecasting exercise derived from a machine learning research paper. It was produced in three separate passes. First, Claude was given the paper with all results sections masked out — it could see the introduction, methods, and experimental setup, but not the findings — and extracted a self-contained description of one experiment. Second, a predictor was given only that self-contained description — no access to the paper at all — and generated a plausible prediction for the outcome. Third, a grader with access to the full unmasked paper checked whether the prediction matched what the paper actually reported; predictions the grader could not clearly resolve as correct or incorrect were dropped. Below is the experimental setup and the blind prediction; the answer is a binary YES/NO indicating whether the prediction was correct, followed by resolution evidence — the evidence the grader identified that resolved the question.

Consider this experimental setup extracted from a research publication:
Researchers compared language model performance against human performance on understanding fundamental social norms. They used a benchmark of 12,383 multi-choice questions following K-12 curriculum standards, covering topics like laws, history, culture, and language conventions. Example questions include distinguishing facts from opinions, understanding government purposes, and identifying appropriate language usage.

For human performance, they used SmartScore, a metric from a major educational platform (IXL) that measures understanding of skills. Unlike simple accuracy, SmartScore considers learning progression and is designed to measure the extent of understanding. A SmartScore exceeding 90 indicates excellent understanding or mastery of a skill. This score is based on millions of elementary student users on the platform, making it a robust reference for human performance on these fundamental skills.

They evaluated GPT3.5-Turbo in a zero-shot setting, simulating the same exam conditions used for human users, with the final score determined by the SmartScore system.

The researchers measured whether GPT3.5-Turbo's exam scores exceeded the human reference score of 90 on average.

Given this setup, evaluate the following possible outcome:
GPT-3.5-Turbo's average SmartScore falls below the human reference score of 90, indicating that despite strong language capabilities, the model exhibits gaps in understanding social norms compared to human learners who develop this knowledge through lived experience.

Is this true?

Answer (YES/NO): YES